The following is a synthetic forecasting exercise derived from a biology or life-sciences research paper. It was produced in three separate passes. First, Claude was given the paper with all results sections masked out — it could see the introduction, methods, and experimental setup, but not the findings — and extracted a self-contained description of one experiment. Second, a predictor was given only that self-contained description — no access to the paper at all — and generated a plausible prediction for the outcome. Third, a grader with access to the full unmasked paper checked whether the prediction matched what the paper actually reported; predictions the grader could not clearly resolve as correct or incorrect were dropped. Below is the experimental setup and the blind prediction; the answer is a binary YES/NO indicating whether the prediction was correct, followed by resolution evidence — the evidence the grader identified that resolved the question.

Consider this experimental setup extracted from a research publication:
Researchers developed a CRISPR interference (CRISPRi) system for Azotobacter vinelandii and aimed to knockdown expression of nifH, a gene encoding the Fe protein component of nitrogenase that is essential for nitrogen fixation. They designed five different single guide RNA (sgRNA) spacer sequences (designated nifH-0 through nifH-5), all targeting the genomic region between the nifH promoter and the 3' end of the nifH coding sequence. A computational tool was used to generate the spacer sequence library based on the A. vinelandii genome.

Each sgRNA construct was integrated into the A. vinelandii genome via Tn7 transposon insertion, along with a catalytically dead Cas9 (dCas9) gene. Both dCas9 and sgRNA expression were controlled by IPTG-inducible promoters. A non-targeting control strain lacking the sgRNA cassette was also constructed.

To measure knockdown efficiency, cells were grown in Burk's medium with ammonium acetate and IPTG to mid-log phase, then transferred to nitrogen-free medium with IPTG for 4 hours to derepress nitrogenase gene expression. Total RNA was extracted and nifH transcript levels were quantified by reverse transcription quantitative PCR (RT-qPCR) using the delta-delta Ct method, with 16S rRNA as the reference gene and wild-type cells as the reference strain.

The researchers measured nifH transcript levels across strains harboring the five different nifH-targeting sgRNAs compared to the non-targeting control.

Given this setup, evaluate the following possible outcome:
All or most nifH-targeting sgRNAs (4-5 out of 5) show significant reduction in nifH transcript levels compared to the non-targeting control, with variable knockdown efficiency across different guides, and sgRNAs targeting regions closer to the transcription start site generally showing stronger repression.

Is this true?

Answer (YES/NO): NO